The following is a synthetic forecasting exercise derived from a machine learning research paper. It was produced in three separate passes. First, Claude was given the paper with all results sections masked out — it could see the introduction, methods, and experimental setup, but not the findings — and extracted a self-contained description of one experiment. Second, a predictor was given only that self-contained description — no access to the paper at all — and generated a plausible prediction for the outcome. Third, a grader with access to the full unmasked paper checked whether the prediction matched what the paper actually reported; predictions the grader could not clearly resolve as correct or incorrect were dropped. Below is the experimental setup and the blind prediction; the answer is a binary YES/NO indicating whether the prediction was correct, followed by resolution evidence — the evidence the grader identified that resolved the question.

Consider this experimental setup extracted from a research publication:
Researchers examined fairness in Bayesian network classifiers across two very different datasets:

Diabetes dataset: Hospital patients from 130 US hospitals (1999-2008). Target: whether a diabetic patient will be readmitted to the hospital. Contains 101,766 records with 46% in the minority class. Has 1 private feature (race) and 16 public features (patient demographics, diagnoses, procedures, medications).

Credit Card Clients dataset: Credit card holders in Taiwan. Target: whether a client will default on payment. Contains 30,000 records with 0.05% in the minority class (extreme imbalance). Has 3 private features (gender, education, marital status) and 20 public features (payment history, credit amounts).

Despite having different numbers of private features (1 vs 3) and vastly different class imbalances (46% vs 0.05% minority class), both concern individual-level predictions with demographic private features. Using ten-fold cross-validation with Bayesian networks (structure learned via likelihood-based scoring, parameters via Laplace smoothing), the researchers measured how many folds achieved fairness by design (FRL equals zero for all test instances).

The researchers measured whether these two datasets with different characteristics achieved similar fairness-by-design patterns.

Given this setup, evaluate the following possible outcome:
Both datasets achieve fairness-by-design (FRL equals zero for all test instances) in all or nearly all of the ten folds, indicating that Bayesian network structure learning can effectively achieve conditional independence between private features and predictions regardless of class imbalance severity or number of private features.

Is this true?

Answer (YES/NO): YES